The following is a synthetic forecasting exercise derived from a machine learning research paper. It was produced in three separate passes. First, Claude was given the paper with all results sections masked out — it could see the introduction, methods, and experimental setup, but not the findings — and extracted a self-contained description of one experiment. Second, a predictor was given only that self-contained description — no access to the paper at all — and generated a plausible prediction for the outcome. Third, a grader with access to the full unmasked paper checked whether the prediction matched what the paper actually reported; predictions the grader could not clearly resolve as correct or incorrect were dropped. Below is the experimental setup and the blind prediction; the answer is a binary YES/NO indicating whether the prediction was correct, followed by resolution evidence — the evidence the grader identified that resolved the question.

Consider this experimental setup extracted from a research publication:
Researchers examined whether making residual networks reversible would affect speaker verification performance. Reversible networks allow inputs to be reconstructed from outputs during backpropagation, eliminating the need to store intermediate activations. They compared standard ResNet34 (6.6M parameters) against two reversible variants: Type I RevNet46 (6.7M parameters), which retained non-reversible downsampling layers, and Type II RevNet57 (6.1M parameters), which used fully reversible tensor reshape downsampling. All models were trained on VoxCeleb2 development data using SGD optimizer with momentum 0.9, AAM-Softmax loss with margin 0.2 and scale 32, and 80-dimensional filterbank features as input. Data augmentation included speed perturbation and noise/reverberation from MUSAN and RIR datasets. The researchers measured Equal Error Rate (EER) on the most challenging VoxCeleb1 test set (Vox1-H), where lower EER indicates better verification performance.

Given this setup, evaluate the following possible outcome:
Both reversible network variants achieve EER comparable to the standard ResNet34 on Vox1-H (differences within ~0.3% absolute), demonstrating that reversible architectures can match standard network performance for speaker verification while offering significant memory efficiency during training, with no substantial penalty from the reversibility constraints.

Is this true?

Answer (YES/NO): YES